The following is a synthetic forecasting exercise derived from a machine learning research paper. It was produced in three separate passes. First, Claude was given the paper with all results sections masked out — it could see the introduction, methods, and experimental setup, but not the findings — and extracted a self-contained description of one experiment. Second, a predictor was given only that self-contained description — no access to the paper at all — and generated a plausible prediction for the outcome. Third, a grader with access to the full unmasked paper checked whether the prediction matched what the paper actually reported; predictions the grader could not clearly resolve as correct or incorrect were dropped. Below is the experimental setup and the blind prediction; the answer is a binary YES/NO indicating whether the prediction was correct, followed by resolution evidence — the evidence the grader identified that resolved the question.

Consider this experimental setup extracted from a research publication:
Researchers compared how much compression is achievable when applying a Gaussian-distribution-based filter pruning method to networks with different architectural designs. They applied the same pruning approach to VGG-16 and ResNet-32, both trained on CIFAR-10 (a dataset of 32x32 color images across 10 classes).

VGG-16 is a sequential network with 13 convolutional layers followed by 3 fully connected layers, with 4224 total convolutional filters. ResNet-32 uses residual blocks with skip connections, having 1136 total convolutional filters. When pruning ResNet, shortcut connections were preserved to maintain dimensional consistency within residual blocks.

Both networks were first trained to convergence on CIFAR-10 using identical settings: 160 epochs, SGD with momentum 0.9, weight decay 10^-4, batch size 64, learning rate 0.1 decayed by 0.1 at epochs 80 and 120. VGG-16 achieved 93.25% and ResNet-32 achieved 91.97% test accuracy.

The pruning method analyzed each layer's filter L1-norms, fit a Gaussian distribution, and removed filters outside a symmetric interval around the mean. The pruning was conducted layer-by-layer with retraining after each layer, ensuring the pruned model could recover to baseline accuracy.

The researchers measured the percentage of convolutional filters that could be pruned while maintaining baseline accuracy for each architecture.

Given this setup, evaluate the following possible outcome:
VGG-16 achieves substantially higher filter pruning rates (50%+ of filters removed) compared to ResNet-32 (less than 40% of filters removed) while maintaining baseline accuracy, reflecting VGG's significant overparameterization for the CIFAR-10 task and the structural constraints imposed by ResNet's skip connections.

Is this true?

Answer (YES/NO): YES